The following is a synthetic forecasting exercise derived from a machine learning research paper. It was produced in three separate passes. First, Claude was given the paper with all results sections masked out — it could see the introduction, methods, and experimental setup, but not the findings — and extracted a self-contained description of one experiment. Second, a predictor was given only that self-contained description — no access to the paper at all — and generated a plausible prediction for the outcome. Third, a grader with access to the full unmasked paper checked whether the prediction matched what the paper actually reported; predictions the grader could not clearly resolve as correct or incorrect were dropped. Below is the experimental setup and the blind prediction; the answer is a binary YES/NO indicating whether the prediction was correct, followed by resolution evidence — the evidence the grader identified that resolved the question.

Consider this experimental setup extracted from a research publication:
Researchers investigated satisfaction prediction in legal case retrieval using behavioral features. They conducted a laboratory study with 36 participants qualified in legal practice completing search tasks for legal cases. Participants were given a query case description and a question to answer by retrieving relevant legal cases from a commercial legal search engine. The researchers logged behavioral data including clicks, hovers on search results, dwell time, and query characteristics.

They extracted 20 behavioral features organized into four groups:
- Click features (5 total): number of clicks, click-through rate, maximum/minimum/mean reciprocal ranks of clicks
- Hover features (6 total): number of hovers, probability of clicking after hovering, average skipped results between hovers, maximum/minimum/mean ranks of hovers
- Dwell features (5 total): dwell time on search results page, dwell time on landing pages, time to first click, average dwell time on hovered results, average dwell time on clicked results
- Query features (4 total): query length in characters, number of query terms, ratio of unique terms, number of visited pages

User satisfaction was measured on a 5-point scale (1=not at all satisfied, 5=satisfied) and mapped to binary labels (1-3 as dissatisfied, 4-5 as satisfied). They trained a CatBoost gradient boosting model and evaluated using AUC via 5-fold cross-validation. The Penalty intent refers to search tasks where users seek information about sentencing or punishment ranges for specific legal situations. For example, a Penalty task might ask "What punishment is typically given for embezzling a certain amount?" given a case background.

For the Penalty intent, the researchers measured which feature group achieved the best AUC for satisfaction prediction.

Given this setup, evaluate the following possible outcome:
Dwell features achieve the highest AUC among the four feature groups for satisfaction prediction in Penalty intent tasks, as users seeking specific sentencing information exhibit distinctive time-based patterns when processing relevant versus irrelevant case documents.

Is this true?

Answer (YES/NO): YES